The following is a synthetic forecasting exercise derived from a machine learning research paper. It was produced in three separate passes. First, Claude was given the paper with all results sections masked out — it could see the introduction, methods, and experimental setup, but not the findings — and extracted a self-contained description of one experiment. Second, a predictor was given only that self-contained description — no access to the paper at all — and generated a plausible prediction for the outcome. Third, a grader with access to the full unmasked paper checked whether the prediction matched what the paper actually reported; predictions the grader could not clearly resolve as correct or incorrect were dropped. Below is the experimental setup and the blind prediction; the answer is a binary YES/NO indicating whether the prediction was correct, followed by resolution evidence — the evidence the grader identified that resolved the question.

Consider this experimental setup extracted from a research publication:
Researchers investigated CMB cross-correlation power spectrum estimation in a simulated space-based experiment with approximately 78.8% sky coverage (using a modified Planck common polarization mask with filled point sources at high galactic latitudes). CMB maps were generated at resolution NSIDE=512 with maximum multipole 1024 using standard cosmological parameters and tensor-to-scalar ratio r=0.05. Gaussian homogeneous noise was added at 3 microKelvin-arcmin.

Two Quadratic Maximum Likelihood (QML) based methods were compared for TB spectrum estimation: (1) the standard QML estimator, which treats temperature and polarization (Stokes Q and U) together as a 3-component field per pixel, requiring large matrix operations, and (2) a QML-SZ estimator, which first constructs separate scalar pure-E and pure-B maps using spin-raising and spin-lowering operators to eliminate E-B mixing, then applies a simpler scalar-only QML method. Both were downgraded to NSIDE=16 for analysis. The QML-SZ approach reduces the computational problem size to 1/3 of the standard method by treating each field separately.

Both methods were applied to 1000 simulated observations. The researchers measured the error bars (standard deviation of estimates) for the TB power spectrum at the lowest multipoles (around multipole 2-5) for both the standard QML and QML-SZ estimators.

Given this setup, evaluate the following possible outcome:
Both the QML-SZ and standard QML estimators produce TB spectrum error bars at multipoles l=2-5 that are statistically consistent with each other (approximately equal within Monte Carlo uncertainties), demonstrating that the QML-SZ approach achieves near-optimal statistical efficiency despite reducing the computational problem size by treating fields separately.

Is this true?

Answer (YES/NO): NO